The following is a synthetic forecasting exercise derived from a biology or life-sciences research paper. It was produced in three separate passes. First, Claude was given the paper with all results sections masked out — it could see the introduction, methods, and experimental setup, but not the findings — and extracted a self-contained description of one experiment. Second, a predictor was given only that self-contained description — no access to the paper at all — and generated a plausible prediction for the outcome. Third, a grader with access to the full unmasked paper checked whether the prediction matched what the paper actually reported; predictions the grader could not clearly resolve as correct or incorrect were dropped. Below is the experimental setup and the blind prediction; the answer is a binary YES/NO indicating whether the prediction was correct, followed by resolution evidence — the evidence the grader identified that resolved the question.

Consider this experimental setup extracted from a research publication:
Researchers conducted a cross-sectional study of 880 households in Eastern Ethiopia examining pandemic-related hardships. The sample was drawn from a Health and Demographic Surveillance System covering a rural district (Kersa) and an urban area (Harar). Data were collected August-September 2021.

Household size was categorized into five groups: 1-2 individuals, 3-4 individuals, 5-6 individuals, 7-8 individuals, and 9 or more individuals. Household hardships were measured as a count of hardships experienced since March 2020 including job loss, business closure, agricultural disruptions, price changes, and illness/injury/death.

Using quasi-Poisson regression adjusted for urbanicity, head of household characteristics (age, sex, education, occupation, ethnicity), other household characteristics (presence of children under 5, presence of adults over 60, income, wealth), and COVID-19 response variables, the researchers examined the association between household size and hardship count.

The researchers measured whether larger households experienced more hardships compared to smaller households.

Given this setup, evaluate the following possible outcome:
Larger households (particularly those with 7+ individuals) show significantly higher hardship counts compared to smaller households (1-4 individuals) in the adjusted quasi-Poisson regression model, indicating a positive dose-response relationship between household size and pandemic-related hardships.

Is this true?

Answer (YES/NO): YES